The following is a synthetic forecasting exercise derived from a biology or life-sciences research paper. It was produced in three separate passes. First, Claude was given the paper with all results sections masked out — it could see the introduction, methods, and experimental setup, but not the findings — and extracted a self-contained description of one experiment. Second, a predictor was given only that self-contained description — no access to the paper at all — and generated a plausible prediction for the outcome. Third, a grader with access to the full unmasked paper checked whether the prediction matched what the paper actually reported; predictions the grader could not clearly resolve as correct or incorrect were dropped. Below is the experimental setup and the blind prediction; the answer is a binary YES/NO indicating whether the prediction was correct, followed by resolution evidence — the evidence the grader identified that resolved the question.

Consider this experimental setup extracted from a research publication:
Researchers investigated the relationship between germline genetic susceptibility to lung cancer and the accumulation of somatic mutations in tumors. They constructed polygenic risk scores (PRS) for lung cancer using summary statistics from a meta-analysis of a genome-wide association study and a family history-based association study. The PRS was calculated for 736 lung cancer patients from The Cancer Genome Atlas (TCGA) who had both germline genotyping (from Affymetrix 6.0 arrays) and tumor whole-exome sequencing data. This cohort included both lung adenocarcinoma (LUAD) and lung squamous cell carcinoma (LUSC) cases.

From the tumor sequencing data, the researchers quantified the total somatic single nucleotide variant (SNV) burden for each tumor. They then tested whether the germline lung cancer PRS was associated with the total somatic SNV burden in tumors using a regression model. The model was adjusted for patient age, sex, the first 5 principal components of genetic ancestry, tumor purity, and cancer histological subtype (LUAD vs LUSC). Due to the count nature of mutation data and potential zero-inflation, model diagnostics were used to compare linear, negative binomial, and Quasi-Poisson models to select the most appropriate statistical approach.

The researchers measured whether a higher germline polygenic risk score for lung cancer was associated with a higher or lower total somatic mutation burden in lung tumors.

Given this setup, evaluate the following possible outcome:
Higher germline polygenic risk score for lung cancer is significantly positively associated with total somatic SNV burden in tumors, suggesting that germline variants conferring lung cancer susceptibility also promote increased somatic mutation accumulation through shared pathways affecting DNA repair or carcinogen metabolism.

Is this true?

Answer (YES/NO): NO